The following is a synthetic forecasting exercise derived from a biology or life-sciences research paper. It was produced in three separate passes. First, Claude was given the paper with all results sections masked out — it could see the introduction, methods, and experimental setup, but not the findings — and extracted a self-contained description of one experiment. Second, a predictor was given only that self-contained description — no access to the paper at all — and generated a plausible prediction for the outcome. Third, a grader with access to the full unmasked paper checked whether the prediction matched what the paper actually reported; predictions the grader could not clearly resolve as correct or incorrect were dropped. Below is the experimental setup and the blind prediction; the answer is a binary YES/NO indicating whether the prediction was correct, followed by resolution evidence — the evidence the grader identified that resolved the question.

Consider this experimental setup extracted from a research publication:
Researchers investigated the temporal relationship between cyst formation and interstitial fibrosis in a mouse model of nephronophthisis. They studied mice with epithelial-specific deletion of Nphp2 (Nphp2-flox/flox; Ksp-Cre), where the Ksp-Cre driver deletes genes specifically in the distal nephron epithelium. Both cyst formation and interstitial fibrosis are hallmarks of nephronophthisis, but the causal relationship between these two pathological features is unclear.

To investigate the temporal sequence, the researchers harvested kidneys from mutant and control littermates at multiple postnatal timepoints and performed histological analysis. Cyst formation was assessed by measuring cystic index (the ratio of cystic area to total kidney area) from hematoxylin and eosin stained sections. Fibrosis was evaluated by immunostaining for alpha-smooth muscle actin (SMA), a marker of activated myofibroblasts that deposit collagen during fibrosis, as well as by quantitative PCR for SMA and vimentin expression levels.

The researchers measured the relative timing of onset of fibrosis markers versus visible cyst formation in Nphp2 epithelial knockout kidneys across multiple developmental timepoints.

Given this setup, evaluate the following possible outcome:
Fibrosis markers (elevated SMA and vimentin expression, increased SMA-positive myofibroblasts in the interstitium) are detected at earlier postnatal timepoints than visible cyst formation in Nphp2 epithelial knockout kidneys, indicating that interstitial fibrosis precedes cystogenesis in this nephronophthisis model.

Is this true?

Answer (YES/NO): YES